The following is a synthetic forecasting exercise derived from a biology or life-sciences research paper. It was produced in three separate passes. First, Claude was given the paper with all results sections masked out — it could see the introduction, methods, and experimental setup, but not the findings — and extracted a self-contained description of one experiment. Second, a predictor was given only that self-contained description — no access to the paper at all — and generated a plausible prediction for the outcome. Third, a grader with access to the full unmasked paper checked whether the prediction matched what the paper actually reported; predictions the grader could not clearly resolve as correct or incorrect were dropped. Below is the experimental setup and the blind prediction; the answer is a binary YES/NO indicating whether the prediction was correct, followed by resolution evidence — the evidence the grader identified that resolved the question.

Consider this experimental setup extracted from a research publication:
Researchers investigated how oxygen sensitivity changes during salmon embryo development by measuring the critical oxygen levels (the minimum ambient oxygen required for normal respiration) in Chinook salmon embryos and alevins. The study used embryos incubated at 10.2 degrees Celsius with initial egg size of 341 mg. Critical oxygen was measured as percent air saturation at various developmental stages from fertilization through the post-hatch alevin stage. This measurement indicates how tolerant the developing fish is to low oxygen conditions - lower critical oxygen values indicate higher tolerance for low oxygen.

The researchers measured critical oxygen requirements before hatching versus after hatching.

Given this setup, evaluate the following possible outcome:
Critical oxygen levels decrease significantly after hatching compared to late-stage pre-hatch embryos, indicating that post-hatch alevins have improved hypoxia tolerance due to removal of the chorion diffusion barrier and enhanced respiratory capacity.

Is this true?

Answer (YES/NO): YES